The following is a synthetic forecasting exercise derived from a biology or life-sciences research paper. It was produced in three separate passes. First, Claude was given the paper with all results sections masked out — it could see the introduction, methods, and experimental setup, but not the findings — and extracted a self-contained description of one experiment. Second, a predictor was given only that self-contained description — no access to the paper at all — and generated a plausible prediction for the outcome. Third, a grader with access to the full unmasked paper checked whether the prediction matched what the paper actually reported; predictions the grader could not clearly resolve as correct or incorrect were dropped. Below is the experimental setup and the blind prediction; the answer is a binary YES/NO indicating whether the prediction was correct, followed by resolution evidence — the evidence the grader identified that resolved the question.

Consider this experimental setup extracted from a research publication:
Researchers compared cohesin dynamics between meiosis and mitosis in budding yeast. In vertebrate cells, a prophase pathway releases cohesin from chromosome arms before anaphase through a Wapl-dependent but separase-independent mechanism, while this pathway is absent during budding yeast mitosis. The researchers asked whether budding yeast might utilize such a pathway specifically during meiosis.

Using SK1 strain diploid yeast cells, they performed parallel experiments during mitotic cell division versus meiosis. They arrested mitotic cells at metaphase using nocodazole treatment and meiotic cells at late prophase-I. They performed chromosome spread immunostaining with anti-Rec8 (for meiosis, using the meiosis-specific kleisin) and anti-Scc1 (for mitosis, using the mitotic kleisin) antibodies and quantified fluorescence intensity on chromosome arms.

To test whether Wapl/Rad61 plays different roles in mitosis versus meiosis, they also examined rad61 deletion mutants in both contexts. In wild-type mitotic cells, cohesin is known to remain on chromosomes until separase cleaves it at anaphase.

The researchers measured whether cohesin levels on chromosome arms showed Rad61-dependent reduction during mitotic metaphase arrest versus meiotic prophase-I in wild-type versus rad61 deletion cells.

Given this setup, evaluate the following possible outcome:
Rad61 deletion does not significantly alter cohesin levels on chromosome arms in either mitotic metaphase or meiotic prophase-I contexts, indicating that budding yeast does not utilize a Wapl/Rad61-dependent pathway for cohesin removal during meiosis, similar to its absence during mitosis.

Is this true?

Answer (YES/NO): NO